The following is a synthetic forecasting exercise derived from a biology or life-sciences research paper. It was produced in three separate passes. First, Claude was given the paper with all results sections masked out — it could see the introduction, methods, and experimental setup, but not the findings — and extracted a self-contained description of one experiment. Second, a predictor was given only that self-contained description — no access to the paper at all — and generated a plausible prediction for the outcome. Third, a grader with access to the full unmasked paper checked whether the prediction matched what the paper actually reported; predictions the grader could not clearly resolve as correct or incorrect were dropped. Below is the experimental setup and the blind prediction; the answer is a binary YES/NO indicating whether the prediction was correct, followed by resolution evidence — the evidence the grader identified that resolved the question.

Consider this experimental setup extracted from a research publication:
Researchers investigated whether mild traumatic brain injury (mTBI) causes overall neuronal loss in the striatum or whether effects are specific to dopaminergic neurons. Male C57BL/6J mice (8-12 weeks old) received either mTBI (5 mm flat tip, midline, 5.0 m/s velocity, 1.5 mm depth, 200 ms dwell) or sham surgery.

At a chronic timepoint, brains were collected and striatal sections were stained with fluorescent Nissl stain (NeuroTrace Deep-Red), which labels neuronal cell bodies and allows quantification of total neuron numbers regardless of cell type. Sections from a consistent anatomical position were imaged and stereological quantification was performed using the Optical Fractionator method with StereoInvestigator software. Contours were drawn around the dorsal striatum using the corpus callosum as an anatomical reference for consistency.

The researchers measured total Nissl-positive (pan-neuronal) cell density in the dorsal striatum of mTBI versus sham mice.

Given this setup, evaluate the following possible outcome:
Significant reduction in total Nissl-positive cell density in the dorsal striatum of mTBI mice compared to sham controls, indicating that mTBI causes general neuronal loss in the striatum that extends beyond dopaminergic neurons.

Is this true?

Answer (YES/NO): NO